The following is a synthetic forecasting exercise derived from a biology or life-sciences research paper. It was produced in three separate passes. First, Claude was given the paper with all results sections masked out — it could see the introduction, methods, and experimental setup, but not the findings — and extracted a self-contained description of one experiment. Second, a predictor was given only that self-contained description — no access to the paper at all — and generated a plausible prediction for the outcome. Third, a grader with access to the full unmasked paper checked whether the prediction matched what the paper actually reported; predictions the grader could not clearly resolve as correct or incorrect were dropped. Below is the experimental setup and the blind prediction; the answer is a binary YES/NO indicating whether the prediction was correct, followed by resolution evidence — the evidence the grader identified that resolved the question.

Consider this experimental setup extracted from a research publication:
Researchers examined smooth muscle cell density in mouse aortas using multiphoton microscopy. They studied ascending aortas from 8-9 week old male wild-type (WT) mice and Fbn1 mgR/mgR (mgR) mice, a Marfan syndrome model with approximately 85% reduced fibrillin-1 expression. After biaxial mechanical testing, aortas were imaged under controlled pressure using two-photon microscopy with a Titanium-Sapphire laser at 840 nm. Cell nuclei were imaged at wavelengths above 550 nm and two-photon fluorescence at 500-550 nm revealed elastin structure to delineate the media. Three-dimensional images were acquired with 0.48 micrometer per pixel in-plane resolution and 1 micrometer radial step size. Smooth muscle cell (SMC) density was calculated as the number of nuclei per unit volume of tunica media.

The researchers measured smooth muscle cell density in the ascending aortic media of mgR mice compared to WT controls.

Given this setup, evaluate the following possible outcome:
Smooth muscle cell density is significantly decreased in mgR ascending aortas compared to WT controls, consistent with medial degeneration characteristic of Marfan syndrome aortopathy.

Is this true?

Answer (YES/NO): YES